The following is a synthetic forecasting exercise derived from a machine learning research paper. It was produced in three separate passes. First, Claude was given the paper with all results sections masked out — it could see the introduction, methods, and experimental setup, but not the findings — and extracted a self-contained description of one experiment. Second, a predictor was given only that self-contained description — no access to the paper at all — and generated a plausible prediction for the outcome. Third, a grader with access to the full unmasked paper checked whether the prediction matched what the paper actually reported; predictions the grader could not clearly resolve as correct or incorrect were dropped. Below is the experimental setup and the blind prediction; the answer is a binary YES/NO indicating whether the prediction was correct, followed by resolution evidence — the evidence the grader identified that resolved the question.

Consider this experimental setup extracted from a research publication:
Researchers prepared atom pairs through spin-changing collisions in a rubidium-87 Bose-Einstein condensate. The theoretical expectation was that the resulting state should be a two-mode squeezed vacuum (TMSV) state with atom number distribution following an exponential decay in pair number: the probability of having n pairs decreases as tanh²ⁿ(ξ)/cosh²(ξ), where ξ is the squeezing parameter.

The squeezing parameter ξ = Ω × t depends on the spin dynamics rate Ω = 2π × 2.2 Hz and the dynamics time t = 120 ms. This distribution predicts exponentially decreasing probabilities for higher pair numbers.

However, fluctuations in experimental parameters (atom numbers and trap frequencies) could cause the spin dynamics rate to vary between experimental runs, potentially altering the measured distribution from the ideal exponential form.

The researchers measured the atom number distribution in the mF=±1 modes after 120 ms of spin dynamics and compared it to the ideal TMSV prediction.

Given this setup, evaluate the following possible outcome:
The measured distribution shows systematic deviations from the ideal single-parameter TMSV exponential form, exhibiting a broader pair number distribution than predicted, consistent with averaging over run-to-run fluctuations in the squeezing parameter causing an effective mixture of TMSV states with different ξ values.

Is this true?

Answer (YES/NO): YES